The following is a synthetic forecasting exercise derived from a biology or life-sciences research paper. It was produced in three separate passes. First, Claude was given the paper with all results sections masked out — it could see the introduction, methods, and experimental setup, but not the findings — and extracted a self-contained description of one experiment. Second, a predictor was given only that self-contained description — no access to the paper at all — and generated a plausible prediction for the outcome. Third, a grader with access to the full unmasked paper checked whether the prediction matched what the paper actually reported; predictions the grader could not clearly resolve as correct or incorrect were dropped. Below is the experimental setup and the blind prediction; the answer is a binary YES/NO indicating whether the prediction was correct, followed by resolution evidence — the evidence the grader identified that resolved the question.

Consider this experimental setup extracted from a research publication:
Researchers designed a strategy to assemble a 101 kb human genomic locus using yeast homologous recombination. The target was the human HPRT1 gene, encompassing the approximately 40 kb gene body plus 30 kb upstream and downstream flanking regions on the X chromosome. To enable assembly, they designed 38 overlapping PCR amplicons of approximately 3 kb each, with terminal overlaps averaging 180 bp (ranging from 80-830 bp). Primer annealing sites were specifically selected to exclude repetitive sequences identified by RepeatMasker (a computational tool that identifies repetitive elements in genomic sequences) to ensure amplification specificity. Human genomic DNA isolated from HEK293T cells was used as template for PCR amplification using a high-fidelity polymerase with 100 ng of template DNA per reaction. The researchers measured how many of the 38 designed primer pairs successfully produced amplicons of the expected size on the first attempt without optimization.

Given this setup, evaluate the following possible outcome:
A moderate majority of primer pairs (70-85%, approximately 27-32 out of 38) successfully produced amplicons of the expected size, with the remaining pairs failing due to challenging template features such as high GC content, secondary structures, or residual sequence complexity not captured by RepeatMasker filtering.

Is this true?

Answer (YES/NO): NO